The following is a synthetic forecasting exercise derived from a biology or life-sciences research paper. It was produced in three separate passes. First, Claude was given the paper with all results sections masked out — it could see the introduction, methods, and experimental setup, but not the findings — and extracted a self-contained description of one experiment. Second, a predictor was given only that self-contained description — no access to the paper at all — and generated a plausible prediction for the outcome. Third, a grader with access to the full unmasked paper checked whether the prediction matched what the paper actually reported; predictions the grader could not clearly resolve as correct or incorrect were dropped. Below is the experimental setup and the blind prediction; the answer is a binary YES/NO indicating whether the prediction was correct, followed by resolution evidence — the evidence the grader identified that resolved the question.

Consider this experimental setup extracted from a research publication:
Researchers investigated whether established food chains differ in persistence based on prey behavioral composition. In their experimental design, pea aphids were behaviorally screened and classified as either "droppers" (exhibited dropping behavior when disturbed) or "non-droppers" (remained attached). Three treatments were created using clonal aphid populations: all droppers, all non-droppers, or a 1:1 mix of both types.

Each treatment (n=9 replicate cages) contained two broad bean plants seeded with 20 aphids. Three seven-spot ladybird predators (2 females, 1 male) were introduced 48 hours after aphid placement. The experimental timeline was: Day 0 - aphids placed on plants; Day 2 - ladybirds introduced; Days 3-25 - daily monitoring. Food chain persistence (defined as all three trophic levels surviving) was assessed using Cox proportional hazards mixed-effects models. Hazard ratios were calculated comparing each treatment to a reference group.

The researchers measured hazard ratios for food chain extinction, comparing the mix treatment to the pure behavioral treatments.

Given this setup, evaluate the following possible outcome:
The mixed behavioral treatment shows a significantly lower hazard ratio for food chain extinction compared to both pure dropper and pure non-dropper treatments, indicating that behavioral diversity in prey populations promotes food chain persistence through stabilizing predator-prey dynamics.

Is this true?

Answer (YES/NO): NO